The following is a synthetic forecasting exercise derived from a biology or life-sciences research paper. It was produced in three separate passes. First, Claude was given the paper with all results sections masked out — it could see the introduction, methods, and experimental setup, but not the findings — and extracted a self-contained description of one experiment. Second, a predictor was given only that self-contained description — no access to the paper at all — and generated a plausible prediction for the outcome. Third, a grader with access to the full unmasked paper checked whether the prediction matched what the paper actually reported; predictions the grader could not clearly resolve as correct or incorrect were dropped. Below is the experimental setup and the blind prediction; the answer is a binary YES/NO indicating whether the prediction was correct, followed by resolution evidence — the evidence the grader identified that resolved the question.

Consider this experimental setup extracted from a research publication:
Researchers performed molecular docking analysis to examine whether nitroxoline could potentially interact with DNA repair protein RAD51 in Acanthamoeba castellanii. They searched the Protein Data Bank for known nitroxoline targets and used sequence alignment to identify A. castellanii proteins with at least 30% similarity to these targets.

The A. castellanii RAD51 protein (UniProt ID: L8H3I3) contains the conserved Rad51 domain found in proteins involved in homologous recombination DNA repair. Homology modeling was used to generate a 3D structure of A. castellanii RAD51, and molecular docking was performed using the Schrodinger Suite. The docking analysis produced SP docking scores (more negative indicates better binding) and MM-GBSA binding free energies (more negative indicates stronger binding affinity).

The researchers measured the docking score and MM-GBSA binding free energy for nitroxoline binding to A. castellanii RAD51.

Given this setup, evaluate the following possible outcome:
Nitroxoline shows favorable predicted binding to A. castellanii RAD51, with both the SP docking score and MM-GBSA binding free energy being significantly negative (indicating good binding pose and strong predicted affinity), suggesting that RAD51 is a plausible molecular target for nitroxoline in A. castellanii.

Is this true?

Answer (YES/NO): YES